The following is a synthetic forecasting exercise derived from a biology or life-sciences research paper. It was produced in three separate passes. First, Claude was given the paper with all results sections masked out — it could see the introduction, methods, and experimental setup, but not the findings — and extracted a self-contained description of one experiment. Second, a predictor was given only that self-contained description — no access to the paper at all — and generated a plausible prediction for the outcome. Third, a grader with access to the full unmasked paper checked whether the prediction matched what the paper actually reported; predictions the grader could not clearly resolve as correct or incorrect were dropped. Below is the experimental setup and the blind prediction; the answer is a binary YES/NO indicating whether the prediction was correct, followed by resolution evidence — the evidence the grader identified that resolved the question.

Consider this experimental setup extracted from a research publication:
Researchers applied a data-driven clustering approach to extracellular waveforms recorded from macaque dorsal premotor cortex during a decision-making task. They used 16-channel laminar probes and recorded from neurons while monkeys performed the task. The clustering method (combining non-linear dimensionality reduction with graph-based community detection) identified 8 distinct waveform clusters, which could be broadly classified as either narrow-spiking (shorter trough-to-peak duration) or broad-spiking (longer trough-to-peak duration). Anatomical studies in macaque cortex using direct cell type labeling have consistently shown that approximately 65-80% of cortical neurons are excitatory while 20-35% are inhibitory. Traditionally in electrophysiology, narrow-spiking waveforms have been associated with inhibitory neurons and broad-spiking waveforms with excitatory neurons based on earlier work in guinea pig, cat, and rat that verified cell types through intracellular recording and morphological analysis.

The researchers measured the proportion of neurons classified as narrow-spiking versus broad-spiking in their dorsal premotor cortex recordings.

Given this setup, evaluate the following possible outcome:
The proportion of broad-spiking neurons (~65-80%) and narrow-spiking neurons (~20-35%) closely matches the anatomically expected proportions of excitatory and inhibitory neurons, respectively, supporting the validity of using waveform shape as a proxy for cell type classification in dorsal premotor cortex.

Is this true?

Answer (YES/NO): NO